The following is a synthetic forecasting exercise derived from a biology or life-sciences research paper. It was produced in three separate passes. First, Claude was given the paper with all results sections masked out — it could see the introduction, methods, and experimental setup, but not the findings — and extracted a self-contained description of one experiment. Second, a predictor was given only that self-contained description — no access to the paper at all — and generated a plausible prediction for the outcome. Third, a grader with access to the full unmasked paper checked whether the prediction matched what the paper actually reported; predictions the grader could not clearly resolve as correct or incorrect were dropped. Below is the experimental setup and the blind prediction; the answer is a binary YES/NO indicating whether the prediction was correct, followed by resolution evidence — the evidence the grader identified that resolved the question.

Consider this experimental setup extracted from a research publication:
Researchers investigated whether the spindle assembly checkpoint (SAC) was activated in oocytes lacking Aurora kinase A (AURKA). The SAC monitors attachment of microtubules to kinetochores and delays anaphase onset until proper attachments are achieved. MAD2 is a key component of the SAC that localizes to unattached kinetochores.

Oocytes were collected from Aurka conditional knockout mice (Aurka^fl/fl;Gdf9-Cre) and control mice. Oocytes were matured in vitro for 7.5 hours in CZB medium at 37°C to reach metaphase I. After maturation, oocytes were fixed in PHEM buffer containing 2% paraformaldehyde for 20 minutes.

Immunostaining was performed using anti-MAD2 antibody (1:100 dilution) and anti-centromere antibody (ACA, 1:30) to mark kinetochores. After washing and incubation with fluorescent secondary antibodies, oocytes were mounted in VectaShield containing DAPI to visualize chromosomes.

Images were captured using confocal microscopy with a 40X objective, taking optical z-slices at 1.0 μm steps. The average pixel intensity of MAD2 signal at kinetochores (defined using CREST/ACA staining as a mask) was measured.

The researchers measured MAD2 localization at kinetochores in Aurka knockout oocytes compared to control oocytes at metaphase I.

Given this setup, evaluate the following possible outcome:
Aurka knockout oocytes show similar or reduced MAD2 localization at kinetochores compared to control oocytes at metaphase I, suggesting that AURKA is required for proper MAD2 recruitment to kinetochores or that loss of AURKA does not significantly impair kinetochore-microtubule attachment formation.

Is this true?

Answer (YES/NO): NO